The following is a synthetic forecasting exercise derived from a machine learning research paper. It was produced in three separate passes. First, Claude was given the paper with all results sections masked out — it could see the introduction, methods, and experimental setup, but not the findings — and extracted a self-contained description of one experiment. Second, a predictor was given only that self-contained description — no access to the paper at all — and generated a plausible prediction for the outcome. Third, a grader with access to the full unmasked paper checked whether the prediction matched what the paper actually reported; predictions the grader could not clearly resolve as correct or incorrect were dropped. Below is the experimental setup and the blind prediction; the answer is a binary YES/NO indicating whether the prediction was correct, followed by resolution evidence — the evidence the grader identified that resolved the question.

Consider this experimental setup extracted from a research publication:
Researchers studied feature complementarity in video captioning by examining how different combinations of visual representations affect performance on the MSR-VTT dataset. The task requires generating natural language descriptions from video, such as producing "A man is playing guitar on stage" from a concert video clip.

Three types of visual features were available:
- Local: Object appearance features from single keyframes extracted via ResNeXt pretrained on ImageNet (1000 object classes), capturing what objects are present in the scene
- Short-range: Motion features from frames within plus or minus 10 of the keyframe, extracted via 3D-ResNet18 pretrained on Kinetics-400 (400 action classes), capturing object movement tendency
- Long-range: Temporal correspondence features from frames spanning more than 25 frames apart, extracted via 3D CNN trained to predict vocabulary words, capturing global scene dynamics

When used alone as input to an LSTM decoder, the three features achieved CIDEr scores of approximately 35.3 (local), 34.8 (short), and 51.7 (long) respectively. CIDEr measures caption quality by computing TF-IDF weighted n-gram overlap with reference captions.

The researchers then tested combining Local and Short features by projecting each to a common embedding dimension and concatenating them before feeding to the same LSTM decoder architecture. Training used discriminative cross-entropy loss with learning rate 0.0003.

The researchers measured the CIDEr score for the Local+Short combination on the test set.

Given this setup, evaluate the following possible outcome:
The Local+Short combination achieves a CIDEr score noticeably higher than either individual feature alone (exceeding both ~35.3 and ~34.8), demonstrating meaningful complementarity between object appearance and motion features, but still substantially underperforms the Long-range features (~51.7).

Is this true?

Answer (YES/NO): YES